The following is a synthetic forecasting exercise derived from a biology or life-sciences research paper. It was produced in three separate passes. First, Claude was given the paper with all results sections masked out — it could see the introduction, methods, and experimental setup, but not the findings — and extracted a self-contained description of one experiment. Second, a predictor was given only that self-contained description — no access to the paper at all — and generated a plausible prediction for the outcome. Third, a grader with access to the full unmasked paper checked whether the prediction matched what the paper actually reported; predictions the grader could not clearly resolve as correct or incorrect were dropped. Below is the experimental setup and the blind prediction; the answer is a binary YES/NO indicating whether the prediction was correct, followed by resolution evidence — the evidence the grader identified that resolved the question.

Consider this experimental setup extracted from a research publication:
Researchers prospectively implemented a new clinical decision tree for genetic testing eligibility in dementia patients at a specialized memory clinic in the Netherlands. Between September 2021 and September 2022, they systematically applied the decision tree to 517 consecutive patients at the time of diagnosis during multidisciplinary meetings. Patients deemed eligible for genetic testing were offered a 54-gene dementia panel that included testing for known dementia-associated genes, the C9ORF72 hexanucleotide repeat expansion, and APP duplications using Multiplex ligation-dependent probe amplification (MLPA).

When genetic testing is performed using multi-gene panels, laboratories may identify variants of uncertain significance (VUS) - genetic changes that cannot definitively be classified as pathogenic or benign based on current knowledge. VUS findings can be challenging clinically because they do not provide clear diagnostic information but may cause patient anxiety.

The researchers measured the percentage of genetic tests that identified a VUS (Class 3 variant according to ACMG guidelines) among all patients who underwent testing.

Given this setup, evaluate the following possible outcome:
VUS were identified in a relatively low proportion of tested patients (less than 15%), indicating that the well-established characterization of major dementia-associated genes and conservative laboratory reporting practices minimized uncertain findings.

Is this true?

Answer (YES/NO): YES